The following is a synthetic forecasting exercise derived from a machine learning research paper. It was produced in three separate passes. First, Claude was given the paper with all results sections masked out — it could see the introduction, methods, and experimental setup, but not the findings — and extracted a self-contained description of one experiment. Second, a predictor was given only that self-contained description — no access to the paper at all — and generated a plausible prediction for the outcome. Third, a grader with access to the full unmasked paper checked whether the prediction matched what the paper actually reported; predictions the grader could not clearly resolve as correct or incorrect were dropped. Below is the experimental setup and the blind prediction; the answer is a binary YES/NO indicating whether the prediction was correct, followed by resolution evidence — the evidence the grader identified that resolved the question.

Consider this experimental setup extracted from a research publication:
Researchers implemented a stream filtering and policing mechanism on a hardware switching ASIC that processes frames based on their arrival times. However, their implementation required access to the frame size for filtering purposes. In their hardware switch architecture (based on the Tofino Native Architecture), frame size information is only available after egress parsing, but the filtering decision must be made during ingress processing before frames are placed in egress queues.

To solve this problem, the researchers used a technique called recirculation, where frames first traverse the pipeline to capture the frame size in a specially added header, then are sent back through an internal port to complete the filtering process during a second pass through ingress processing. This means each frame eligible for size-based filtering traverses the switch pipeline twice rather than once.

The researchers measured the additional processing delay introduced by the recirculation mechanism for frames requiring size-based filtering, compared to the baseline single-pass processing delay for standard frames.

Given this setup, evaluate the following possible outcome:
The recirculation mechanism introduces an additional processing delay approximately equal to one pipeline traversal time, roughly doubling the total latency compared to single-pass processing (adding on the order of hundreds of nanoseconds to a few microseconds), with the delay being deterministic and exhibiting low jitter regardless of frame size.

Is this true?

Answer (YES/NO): NO